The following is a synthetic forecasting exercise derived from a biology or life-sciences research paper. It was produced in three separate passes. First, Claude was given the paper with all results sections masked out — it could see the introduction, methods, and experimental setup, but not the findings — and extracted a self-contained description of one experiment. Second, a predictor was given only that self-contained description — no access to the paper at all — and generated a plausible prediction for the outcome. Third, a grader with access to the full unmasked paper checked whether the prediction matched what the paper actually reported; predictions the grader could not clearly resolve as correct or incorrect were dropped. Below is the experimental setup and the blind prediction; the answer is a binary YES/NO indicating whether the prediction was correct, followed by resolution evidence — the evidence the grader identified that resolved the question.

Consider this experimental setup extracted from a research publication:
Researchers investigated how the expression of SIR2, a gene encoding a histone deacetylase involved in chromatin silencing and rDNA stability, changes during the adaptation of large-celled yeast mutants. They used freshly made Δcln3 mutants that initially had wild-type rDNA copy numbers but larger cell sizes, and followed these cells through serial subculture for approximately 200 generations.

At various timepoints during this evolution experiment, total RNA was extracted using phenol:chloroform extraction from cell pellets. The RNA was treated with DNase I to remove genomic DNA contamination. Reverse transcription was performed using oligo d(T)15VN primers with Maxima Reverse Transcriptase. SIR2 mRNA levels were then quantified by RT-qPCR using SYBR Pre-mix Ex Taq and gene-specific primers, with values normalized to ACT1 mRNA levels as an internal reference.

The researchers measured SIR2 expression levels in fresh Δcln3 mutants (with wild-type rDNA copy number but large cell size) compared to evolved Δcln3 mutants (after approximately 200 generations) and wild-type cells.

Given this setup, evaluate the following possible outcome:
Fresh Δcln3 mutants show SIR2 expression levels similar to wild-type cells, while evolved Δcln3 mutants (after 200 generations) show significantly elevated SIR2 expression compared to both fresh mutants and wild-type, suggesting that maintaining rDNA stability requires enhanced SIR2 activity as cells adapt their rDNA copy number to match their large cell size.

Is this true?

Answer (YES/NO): NO